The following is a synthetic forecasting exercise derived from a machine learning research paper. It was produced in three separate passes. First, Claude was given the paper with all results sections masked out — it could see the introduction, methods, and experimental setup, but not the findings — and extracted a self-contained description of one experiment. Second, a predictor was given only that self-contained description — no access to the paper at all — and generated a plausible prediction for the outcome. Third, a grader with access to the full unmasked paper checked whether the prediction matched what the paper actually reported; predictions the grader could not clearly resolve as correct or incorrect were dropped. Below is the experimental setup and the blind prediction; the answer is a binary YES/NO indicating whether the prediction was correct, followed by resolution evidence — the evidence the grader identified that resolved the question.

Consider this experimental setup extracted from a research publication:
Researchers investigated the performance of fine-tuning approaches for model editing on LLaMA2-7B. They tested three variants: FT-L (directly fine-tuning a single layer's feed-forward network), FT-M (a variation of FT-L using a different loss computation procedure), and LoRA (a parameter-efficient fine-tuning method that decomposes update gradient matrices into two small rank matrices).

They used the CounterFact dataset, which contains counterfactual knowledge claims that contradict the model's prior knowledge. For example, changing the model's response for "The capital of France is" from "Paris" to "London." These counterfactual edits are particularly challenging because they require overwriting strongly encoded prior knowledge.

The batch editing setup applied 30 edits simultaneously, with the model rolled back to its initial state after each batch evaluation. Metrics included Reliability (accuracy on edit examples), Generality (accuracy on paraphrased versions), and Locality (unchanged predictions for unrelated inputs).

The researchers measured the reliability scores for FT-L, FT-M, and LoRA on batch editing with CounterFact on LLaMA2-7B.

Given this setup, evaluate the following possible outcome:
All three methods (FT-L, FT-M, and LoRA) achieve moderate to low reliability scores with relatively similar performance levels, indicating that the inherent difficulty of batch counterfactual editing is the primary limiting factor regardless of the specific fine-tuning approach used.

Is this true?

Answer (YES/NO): NO